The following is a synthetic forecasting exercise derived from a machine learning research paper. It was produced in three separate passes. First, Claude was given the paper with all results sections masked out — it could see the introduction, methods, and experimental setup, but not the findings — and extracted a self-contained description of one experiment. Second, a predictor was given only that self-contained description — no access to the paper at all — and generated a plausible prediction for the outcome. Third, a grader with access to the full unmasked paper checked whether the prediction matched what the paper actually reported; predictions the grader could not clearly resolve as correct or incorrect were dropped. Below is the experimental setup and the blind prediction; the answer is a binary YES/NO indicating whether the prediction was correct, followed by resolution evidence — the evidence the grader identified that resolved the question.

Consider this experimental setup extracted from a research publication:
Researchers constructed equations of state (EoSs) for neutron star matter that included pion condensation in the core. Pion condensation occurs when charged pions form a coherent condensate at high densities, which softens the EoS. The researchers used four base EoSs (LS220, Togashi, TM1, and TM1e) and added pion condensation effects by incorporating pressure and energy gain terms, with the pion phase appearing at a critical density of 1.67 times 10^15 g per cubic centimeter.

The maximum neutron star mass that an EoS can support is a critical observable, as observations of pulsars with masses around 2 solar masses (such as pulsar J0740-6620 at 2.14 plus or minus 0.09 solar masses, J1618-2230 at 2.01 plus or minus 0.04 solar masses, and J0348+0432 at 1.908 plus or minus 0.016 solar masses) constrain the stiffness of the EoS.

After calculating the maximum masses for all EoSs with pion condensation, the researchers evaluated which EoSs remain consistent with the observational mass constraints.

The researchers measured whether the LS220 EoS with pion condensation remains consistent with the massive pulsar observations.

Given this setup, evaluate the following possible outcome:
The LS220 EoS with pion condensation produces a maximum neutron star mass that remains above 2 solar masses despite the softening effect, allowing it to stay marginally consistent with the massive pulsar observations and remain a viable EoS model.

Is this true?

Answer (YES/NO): NO